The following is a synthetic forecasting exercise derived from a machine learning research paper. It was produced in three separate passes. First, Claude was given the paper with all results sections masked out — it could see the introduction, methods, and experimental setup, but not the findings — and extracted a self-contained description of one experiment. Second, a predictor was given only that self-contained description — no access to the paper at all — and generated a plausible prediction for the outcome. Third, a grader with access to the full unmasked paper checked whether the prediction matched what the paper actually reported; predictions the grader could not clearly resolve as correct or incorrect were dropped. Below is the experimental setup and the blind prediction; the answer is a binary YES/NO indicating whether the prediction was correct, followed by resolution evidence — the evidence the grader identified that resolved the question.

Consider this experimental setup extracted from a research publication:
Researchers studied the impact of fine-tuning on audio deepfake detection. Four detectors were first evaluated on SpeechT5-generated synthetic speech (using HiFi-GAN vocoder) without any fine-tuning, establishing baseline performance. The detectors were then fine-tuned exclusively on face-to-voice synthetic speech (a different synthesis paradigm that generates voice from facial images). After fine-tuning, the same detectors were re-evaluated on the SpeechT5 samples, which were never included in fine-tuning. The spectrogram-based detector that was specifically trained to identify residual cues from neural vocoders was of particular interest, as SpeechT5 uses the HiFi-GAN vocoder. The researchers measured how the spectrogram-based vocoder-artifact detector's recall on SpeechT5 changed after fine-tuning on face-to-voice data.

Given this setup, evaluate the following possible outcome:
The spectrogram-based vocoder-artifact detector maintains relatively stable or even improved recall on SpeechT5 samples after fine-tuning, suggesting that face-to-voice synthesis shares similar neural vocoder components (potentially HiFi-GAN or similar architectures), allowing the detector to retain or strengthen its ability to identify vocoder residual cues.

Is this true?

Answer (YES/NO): NO